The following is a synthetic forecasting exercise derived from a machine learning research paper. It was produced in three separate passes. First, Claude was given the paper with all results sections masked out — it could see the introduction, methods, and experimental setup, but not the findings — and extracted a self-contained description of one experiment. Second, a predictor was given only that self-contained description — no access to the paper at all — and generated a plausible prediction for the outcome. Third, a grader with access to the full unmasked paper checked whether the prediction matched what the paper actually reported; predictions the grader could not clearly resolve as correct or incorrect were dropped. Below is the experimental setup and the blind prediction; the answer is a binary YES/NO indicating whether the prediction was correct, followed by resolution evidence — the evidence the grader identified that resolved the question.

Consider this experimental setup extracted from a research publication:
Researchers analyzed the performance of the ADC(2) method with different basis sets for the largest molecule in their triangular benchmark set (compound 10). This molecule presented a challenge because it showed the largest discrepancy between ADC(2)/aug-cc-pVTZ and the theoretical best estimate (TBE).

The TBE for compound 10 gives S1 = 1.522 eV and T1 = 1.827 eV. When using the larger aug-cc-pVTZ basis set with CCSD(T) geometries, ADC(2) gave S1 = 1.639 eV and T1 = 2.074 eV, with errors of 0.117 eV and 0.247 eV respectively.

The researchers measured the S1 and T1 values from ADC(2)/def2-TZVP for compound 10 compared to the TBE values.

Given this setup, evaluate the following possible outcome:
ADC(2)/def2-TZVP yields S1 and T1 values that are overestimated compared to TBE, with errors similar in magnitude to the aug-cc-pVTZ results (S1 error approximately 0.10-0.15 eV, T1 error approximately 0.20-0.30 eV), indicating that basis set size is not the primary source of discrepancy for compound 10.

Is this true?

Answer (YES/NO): NO